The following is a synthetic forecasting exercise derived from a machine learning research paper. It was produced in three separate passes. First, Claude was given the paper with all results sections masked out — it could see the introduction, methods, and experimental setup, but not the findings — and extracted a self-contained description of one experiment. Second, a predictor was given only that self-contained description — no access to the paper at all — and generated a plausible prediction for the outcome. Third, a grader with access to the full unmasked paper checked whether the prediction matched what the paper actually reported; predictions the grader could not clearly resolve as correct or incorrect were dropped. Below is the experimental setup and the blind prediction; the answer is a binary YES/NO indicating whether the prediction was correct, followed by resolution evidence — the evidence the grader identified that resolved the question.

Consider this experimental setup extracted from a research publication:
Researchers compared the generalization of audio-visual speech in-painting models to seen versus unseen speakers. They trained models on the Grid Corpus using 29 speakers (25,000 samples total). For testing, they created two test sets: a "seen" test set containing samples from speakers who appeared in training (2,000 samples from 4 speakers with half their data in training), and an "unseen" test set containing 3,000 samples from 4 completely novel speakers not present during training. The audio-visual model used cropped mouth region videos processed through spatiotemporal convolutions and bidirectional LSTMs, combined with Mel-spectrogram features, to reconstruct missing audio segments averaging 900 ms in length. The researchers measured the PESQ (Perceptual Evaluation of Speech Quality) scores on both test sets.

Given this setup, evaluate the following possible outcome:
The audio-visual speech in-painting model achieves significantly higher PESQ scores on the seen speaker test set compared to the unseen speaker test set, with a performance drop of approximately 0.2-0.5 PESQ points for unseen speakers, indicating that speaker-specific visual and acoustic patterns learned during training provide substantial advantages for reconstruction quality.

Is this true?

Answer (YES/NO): NO